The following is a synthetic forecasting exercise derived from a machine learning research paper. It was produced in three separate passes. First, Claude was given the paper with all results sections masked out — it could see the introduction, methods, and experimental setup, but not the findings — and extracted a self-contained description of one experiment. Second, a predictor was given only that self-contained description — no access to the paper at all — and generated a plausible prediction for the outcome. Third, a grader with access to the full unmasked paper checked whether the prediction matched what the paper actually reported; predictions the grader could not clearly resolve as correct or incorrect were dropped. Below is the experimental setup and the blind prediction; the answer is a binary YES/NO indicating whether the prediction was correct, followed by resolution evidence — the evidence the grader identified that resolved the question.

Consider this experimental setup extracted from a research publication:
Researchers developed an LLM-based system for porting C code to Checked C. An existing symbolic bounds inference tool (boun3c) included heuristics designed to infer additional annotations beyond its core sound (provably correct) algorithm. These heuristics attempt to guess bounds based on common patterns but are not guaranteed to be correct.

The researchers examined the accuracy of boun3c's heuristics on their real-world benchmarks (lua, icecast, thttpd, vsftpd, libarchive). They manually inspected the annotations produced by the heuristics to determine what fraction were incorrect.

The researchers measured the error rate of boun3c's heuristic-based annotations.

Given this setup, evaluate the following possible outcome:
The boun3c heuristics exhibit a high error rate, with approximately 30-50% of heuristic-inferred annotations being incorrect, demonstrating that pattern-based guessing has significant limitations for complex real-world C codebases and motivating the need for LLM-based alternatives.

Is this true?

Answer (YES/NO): YES